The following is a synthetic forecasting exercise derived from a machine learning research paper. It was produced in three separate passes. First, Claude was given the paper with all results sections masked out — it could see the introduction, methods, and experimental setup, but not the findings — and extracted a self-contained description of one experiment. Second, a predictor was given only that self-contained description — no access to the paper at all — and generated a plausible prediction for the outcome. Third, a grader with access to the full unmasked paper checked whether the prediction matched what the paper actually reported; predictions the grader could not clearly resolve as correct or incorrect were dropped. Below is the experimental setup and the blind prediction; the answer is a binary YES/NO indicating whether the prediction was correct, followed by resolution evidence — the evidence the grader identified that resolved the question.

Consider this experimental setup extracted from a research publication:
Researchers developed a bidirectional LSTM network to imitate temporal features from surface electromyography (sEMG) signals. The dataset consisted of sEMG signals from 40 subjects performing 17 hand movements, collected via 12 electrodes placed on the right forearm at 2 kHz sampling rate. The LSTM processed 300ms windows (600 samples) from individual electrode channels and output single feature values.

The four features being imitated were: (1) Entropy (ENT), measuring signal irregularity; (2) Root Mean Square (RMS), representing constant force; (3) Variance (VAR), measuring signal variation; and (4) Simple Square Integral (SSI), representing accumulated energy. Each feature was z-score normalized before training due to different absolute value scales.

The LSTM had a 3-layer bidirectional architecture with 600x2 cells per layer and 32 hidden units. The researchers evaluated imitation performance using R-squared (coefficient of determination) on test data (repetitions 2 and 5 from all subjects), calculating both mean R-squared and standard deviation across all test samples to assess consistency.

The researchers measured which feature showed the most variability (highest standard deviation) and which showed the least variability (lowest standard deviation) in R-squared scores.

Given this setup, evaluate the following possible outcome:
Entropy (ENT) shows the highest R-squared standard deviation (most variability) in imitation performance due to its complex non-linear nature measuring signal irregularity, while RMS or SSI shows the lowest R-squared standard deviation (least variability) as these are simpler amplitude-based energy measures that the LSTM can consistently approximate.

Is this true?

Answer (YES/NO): NO